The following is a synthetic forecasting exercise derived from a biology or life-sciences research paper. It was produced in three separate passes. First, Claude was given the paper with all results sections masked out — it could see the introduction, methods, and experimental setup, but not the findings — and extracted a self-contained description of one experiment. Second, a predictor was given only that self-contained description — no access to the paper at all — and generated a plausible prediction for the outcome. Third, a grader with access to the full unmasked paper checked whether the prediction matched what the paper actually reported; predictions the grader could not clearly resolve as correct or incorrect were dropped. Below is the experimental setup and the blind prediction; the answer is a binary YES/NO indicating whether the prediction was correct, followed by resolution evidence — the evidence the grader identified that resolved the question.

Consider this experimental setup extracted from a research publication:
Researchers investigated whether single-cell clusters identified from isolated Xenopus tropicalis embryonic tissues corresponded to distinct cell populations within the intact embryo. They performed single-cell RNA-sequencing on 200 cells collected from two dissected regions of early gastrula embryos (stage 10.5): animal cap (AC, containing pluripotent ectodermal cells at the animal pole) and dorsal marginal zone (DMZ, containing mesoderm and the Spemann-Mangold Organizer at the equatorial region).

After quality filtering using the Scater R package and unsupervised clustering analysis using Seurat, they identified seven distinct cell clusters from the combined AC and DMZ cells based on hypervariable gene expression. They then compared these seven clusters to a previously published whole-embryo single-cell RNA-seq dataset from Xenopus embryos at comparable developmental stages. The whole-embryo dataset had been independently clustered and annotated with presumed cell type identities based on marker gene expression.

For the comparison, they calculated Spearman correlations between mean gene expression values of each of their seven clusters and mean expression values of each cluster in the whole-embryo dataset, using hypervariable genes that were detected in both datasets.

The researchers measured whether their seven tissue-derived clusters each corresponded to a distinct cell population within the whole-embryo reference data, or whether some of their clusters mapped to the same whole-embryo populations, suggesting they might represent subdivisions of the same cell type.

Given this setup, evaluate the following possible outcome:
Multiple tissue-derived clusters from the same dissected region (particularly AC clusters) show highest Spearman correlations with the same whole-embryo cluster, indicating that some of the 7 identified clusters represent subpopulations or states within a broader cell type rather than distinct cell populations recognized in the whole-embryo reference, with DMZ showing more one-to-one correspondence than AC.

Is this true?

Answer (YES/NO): NO